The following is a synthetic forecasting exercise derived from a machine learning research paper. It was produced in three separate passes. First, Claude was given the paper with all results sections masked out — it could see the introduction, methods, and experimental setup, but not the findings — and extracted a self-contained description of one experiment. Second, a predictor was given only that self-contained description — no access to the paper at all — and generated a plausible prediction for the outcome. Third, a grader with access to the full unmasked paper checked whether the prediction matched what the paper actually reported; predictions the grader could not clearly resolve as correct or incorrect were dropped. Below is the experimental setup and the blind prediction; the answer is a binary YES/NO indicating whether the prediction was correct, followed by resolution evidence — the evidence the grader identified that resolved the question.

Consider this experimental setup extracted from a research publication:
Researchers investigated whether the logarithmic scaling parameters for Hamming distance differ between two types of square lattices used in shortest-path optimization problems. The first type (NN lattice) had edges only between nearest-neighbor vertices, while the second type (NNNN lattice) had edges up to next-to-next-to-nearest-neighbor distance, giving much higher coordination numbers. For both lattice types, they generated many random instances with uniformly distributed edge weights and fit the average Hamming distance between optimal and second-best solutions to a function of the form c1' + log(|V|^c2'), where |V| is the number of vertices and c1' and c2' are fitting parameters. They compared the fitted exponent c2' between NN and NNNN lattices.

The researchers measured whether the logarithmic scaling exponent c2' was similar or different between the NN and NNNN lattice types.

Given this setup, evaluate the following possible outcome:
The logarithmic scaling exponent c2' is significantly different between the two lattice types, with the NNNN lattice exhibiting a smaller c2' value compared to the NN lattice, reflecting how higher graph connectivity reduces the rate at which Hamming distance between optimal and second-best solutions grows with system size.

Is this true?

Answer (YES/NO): NO